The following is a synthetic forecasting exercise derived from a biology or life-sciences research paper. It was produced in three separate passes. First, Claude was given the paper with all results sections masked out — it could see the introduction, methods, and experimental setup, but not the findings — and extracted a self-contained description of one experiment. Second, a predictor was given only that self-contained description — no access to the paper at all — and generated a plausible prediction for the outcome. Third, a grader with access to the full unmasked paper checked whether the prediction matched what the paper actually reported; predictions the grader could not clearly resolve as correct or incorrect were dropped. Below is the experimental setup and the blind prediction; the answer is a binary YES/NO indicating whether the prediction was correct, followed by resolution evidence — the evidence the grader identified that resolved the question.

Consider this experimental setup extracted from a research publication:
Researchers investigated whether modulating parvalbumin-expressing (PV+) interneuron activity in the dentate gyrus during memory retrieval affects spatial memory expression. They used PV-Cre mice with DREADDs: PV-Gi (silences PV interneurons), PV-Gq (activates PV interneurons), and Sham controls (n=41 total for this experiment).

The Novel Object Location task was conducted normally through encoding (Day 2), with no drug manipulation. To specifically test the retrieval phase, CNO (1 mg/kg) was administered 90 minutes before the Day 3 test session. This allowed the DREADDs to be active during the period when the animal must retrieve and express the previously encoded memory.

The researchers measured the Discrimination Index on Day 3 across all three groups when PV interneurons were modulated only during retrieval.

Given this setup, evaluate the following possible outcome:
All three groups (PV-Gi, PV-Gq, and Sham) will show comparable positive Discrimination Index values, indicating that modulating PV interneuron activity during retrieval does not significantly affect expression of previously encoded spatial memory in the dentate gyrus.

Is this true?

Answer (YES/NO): YES